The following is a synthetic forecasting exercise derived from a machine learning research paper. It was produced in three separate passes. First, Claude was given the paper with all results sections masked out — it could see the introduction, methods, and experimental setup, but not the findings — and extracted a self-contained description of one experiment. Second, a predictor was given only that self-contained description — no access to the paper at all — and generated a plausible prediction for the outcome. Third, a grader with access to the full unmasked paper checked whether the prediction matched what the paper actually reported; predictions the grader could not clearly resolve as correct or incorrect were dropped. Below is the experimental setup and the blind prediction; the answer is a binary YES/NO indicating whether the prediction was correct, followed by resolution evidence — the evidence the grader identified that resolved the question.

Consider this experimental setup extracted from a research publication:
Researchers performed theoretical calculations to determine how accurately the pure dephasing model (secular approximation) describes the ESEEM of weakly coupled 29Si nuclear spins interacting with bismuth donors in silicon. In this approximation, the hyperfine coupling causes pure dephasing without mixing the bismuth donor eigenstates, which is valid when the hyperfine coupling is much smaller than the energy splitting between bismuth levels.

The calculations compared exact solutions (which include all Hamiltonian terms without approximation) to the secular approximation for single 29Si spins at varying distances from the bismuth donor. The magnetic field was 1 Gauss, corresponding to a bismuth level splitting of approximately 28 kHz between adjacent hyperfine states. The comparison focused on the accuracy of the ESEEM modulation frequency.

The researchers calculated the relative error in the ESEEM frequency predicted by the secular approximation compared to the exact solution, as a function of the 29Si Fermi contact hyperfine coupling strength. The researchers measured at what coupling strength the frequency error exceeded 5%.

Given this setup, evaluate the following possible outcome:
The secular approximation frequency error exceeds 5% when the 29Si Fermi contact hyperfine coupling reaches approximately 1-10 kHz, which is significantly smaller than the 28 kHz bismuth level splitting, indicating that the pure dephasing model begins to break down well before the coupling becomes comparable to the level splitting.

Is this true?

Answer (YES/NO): NO